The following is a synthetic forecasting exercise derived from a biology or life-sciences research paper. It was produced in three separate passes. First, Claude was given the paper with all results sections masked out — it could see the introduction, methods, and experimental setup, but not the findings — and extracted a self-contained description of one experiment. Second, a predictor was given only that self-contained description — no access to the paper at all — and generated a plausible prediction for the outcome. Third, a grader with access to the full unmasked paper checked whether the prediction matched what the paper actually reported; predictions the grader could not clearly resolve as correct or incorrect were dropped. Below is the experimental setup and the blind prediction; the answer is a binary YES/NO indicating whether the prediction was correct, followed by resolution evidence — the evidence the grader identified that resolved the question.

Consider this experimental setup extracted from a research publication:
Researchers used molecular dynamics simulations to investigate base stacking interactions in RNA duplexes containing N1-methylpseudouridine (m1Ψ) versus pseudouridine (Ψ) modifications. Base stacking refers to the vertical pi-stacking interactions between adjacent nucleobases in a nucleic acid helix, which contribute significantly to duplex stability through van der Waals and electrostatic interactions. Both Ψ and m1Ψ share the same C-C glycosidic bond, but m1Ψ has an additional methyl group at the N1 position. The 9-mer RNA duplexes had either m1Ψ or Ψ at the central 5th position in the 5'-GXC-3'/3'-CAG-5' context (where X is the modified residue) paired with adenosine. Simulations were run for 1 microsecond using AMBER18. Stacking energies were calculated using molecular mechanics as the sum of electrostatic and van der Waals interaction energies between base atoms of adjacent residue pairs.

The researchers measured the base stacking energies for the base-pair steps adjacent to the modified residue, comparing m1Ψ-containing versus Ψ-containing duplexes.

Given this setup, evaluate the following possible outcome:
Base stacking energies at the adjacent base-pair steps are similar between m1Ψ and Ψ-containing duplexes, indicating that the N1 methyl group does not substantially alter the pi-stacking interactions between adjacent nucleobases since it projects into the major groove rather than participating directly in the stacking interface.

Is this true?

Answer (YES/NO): NO